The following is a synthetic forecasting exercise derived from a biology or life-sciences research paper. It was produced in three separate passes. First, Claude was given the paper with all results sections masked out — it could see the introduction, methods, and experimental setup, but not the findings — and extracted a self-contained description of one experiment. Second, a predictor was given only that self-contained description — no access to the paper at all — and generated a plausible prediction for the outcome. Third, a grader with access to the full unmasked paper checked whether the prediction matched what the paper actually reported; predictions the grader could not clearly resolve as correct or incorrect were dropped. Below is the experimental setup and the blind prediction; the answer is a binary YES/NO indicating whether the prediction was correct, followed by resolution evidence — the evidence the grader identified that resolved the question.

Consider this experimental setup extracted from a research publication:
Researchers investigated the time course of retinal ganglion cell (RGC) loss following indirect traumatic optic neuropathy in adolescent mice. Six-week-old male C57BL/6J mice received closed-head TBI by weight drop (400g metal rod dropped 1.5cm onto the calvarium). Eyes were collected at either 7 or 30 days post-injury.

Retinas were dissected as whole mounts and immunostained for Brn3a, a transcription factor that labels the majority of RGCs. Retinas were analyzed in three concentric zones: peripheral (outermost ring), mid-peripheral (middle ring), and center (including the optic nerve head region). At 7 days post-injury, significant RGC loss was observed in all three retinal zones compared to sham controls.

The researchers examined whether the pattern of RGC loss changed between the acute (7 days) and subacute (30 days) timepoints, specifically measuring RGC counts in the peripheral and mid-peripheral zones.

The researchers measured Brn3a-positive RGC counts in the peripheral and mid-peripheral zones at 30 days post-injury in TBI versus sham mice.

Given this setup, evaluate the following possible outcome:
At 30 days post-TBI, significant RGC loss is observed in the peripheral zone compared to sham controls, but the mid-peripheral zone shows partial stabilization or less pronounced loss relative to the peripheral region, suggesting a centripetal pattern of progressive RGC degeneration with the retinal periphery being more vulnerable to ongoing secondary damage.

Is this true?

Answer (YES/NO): NO